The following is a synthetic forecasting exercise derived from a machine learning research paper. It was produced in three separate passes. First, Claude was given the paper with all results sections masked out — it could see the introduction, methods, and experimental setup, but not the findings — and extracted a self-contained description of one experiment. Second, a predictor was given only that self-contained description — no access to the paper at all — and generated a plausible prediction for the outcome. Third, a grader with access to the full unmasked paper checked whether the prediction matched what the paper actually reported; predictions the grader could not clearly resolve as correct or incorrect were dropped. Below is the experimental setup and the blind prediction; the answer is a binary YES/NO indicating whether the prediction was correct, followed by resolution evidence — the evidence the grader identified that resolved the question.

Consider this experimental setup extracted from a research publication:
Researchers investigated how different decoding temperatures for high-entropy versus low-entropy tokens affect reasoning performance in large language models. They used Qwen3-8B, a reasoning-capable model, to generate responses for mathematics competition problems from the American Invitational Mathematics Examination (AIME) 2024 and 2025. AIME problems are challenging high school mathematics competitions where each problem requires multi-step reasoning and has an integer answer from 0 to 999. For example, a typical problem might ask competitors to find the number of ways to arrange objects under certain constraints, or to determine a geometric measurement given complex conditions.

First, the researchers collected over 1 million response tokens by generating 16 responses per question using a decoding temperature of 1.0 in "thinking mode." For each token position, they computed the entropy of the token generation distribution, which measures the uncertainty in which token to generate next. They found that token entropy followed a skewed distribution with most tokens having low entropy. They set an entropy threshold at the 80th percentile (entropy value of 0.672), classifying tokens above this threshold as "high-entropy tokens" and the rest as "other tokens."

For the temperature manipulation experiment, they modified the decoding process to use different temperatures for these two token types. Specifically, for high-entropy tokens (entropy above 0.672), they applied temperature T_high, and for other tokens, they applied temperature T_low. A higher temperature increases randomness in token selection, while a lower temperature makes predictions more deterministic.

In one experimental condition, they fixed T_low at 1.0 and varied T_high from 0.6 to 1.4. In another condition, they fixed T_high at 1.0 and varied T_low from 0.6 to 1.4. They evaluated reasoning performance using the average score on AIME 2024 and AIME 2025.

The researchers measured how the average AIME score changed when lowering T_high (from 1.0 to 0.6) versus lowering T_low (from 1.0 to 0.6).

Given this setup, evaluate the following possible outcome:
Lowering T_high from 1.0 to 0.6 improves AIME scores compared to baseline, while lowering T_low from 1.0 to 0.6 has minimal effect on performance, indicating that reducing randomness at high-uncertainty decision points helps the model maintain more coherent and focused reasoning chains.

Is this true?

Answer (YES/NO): NO